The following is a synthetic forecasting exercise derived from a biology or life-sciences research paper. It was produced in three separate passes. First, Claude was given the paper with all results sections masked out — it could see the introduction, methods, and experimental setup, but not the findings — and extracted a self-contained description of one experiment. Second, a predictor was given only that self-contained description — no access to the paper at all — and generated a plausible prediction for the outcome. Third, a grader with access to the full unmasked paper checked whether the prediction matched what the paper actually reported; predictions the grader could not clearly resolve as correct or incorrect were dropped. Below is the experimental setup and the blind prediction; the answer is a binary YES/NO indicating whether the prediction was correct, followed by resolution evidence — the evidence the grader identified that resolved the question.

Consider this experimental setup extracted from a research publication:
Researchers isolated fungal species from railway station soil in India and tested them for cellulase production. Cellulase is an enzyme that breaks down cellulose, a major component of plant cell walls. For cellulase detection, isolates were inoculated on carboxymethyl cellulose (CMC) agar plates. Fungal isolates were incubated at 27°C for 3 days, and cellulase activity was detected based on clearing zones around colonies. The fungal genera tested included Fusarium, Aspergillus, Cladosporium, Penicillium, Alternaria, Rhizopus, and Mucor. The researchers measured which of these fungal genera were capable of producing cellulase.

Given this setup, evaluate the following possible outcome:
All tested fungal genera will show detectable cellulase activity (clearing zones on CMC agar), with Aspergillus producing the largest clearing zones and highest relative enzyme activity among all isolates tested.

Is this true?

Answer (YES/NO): NO